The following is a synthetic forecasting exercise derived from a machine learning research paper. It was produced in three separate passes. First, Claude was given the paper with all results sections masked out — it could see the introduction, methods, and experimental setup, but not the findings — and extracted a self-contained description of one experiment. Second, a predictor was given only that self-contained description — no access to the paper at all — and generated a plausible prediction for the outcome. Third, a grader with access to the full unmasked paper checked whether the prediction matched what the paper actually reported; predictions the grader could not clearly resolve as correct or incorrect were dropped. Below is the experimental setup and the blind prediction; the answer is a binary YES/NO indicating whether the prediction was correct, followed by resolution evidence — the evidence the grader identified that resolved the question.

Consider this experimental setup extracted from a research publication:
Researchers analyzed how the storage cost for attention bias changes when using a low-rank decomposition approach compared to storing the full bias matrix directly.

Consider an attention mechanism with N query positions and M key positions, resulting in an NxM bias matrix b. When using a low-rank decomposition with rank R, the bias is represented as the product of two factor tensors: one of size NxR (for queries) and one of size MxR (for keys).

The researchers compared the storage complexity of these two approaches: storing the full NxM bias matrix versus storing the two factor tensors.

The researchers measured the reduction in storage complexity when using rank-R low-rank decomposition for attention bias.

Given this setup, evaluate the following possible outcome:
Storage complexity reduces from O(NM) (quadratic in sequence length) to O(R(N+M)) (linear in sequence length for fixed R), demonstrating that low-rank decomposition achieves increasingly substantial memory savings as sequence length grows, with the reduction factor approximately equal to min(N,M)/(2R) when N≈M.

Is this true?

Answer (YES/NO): YES